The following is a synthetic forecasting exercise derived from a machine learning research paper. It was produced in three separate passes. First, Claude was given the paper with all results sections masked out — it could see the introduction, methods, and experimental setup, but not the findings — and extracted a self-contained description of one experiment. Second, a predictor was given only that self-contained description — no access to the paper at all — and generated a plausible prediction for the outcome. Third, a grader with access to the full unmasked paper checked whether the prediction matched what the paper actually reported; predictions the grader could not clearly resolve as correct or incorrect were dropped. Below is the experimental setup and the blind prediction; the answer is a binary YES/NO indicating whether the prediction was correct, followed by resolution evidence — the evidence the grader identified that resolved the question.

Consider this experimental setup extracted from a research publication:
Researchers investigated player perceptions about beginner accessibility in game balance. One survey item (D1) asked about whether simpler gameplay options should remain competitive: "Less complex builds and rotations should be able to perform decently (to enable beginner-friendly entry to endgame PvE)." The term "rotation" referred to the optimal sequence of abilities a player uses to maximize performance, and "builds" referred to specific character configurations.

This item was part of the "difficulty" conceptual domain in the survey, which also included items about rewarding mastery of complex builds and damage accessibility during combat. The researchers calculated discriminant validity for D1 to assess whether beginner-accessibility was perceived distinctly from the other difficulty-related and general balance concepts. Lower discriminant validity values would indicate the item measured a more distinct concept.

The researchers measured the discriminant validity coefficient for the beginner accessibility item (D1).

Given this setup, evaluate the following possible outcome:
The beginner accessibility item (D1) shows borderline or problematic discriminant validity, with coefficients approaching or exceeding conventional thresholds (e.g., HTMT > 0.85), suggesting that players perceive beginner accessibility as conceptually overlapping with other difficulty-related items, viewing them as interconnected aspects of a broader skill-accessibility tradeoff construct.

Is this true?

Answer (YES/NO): NO